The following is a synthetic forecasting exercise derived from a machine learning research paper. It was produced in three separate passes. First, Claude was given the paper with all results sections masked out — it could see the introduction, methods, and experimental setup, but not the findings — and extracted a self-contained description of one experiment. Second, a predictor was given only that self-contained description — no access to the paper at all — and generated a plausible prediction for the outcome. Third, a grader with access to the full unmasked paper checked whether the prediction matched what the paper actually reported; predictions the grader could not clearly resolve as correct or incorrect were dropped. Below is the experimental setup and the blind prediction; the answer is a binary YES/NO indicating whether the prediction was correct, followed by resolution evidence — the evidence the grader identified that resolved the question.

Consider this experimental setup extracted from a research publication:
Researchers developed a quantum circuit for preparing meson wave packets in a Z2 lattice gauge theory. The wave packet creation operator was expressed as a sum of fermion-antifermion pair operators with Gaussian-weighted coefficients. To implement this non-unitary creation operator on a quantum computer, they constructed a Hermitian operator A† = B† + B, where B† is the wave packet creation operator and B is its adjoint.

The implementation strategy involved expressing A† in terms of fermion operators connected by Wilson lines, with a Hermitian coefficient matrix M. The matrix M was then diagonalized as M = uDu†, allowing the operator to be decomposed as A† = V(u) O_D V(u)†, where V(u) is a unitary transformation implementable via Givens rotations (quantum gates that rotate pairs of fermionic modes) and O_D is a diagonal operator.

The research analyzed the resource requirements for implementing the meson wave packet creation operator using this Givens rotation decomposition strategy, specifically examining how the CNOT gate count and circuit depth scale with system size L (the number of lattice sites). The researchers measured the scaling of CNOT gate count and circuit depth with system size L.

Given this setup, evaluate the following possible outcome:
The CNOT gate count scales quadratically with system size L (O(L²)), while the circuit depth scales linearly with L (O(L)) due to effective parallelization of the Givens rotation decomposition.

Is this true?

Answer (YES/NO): YES